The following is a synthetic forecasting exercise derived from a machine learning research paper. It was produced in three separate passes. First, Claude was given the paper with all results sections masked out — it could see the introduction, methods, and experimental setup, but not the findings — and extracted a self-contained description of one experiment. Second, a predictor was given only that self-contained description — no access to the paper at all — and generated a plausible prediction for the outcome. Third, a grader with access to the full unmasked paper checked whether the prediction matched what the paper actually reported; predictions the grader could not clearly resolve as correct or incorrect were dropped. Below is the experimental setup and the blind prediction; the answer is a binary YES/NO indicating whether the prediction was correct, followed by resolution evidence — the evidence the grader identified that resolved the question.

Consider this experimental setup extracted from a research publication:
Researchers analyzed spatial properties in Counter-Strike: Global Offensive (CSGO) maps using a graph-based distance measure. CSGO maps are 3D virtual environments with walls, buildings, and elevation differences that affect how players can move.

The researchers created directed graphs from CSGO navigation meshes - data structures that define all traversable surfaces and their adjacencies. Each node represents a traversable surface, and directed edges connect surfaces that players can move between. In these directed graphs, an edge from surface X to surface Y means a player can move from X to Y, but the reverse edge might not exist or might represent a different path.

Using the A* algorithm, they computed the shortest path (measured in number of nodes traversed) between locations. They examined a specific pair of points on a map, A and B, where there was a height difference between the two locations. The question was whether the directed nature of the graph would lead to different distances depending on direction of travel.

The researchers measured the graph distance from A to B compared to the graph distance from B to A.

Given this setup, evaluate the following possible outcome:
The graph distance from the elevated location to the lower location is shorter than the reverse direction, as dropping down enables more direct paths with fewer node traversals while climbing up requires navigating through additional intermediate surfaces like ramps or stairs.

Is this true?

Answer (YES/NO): YES